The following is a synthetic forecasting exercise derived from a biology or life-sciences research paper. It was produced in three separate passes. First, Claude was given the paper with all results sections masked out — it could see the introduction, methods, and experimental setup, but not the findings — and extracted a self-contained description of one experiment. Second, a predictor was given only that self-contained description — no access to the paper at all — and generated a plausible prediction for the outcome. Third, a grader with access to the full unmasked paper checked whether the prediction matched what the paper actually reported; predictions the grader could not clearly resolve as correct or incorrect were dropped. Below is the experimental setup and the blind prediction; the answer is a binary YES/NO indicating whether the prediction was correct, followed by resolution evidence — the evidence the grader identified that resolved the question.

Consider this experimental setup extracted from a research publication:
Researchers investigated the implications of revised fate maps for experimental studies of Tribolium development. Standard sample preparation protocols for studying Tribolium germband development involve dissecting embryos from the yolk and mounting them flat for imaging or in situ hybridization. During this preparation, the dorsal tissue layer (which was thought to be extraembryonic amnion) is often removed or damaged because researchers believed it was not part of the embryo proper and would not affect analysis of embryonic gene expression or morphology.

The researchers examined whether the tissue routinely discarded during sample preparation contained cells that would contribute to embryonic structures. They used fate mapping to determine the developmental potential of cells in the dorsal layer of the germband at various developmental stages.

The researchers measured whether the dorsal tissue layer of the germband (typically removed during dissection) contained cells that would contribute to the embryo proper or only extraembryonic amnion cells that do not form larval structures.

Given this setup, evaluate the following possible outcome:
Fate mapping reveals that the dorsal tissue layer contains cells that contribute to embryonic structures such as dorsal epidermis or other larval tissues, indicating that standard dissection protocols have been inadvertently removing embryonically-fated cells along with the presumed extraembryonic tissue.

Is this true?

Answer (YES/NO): YES